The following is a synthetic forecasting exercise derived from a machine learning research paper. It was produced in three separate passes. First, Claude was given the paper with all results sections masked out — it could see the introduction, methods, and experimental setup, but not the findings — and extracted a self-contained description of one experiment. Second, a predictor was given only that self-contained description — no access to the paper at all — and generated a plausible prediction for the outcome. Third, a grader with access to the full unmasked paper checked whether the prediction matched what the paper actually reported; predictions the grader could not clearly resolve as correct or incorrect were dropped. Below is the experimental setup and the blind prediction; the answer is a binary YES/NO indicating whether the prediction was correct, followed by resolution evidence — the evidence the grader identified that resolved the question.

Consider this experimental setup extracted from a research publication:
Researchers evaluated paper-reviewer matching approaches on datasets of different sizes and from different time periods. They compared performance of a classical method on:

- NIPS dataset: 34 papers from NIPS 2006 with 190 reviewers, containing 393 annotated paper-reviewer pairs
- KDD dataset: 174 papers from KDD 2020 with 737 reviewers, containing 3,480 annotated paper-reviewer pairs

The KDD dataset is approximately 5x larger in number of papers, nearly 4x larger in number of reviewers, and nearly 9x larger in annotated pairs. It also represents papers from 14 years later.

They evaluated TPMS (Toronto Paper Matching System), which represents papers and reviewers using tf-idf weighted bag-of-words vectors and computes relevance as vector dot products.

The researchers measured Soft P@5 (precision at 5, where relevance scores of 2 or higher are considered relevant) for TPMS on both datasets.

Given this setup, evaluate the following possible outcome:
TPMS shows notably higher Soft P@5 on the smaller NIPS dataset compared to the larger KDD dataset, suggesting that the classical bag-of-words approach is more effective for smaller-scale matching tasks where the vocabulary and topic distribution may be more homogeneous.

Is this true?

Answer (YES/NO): YES